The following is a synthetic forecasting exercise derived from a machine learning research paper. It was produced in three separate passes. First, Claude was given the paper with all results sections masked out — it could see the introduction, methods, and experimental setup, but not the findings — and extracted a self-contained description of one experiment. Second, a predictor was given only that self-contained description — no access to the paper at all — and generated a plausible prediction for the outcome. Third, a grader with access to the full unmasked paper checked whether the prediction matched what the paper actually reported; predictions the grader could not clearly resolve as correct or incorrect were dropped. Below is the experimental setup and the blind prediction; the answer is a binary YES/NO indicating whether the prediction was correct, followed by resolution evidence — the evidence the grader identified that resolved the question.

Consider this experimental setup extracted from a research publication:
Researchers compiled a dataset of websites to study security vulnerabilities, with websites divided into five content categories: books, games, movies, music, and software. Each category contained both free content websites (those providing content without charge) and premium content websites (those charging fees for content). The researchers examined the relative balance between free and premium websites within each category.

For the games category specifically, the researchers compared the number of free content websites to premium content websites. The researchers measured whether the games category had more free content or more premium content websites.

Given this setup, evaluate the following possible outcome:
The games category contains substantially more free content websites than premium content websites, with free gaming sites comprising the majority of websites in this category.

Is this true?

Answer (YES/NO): NO